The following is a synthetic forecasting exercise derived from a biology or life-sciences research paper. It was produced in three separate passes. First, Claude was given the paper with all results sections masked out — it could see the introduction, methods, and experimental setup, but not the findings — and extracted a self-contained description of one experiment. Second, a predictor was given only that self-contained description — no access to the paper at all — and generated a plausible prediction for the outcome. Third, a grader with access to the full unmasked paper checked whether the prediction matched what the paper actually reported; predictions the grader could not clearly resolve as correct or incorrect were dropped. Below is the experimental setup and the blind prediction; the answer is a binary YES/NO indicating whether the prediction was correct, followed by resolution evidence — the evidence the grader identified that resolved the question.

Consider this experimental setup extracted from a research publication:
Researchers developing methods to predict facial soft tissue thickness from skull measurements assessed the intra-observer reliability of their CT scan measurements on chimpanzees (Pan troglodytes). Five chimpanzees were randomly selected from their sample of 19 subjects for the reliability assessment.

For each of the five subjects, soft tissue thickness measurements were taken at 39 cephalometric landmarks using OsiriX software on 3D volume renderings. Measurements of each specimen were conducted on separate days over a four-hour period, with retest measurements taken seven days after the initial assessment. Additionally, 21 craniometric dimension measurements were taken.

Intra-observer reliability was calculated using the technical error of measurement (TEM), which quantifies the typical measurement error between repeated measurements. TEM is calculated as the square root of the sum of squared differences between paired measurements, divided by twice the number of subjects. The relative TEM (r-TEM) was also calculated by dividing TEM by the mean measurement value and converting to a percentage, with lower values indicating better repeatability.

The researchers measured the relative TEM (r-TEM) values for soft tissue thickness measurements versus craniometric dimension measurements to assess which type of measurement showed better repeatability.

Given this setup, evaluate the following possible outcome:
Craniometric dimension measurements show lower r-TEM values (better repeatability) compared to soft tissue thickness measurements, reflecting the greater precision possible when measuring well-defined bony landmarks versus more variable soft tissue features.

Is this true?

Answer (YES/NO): YES